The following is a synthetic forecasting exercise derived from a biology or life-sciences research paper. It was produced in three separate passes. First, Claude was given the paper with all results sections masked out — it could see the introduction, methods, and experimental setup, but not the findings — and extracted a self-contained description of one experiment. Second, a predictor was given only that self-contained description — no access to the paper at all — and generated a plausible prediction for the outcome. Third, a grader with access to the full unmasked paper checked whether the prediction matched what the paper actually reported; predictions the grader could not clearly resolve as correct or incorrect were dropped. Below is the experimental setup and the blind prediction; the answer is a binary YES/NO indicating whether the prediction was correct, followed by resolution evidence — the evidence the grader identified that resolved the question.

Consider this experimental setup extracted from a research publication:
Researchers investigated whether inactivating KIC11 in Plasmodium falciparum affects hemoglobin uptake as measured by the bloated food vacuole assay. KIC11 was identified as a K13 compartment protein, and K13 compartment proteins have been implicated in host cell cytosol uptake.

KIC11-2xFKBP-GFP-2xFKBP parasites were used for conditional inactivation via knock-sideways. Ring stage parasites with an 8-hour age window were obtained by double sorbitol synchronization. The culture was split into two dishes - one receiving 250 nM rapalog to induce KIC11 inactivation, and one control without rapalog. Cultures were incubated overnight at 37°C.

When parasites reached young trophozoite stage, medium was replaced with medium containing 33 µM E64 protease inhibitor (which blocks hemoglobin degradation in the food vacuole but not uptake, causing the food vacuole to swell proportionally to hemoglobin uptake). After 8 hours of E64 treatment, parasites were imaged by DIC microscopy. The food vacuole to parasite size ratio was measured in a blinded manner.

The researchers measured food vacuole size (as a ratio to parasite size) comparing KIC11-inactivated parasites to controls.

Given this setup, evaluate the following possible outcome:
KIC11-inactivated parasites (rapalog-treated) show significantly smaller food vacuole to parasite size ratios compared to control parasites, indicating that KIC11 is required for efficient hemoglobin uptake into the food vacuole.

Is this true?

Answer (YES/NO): NO